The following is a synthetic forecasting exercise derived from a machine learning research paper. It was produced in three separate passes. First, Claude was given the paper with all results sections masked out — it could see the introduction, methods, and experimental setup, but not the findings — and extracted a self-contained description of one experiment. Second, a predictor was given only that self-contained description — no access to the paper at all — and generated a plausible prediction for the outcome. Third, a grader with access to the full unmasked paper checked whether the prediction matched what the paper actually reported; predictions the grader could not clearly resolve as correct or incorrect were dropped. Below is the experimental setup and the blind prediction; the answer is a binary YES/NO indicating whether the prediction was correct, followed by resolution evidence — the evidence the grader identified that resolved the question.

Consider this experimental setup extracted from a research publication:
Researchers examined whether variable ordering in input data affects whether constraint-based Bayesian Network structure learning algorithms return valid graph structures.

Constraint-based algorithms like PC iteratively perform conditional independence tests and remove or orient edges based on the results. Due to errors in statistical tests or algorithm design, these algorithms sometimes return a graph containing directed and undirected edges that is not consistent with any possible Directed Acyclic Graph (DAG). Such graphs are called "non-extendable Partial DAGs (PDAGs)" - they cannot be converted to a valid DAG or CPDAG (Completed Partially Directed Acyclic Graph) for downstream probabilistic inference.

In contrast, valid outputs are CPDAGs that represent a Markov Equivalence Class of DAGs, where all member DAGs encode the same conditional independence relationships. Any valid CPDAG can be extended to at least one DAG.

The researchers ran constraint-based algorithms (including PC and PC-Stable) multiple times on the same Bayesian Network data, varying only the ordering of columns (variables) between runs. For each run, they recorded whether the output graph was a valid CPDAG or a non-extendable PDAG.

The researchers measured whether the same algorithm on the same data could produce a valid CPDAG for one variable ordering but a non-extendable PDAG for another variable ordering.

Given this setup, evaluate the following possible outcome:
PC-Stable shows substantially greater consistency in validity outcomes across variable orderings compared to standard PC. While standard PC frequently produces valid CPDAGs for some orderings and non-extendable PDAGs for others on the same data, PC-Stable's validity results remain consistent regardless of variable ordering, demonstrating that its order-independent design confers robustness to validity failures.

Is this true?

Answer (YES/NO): NO